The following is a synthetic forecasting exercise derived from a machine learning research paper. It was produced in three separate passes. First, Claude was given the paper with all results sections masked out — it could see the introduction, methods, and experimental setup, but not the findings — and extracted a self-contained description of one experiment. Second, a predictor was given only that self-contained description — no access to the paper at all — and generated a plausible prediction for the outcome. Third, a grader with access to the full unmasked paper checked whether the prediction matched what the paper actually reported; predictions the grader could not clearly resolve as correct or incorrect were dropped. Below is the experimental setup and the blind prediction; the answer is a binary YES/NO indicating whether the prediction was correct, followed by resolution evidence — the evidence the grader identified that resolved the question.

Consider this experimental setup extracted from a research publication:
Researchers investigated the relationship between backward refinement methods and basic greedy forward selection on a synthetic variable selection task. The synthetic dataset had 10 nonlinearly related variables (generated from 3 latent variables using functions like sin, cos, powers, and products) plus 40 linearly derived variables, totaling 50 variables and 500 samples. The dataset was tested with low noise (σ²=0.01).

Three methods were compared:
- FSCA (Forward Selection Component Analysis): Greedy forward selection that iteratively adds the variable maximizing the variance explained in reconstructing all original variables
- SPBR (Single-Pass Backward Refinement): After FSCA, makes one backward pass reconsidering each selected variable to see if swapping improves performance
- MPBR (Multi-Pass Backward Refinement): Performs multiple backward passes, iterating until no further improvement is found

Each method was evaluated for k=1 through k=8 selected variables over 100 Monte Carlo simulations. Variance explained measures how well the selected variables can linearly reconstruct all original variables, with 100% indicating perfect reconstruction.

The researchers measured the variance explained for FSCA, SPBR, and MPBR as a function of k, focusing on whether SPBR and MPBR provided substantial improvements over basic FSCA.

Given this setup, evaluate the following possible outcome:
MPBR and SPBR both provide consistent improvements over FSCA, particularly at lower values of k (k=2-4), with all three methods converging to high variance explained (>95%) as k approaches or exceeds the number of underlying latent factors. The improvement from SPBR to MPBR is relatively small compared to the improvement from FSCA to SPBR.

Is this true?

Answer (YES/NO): NO